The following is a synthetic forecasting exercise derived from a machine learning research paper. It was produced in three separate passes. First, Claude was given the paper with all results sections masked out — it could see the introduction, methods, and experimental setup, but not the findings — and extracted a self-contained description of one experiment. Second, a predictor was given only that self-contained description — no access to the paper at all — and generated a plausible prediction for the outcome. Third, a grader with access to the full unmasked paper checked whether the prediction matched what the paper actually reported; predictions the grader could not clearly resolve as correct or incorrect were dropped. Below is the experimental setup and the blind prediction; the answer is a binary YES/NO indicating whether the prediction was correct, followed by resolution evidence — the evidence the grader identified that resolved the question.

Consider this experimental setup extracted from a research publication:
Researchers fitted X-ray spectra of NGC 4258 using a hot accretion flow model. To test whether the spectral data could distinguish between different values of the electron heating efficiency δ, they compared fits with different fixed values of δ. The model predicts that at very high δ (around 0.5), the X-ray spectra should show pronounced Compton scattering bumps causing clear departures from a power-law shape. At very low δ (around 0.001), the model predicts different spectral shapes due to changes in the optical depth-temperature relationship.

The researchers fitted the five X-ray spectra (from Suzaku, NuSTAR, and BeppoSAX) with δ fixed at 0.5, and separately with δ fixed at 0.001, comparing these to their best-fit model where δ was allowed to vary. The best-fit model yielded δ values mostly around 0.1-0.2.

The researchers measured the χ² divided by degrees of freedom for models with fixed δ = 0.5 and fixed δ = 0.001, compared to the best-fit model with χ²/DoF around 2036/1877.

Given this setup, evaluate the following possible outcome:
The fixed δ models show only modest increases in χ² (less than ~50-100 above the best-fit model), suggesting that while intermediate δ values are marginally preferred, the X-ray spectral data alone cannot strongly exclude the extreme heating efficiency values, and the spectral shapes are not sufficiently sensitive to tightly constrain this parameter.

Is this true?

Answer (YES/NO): NO